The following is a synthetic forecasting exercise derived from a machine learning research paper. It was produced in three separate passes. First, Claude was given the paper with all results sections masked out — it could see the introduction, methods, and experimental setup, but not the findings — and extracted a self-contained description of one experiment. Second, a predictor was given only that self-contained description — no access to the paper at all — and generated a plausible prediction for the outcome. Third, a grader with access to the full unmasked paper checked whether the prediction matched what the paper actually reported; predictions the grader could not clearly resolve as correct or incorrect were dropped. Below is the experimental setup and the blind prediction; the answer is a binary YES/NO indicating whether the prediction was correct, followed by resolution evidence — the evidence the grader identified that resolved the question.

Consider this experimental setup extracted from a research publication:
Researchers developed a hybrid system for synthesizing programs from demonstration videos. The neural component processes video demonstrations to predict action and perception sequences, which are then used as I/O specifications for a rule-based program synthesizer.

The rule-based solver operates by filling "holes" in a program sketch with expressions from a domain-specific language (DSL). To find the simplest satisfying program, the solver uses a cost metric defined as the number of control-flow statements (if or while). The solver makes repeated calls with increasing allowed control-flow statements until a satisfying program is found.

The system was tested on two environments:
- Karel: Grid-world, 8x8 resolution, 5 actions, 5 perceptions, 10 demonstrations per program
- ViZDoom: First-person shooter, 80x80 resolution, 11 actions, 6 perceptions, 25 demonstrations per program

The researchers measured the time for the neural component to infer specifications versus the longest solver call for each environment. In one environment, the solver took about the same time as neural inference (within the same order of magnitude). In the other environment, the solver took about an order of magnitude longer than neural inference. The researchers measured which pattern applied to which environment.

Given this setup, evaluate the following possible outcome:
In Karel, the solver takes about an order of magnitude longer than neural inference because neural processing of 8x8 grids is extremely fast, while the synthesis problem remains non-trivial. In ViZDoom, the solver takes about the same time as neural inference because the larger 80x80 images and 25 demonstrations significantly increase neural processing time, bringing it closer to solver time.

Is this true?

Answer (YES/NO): YES